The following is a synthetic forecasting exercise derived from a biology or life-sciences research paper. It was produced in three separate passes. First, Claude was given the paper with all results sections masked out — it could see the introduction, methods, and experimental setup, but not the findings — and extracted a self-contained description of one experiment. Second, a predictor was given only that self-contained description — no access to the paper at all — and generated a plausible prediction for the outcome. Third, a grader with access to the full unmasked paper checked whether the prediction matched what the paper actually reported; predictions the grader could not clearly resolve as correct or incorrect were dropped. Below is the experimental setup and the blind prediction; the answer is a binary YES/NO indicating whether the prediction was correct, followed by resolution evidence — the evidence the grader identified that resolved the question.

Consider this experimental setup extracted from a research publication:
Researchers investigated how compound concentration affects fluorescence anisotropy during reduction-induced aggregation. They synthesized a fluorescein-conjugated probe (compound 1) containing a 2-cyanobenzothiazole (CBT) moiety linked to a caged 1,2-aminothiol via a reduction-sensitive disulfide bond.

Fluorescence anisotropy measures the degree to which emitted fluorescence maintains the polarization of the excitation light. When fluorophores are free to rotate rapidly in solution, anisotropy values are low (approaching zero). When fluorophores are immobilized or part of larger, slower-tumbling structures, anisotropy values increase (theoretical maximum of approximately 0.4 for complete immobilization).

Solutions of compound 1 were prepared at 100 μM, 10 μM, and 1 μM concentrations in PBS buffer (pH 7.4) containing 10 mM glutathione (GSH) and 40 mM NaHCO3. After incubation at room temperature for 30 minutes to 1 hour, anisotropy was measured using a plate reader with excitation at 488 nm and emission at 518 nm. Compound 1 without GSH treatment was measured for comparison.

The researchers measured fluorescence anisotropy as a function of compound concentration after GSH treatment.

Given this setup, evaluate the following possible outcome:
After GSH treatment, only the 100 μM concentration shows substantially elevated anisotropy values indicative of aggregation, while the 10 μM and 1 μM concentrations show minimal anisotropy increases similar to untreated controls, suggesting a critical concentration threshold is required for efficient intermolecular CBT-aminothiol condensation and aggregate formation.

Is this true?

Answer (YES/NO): NO